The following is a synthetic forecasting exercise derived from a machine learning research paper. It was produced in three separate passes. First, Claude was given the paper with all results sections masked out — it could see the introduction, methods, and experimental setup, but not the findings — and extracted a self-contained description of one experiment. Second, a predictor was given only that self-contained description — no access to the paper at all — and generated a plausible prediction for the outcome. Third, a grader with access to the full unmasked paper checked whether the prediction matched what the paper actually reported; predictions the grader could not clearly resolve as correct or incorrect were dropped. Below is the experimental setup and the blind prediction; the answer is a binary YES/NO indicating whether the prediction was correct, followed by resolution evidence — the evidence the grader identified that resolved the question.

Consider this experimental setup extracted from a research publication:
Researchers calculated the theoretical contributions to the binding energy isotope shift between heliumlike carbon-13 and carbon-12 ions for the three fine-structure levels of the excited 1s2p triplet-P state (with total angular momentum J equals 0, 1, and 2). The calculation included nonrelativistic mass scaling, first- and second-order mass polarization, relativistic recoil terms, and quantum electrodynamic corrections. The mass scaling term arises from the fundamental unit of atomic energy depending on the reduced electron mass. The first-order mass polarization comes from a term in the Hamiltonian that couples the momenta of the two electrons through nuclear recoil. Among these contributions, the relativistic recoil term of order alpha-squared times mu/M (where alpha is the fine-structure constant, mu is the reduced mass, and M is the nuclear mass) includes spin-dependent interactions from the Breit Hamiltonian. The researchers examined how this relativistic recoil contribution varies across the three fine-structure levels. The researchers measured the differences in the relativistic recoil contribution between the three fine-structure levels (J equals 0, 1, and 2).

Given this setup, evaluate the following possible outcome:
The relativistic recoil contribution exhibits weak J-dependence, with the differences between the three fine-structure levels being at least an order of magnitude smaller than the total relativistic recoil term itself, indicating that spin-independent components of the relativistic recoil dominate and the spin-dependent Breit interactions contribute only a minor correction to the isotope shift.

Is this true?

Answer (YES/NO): NO